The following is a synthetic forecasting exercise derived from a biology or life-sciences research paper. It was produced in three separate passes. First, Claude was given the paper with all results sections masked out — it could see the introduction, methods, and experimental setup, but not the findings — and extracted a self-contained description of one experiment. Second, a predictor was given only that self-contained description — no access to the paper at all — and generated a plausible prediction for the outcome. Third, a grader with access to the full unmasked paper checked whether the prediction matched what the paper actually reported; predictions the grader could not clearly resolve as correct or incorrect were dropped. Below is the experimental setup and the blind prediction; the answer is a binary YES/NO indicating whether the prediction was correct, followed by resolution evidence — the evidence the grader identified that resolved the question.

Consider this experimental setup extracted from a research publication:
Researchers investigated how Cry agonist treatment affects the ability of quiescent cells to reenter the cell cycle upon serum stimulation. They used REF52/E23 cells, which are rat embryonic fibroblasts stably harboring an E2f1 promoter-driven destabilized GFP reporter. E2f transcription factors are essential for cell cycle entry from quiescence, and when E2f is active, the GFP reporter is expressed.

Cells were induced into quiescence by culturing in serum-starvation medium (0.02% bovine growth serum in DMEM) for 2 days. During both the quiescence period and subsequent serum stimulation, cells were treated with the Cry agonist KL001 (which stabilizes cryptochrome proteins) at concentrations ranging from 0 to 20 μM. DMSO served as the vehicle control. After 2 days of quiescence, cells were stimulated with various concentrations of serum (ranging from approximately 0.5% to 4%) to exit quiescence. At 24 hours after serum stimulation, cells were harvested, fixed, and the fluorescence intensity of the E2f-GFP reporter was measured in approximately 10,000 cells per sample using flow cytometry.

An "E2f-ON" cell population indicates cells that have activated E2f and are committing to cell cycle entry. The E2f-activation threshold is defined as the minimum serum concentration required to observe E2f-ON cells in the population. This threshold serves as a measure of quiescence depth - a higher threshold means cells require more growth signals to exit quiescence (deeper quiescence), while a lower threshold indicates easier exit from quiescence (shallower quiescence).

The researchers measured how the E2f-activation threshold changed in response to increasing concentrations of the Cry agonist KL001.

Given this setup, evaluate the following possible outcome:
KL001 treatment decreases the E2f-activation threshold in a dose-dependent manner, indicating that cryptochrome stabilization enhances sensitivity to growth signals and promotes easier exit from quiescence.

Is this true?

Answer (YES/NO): NO